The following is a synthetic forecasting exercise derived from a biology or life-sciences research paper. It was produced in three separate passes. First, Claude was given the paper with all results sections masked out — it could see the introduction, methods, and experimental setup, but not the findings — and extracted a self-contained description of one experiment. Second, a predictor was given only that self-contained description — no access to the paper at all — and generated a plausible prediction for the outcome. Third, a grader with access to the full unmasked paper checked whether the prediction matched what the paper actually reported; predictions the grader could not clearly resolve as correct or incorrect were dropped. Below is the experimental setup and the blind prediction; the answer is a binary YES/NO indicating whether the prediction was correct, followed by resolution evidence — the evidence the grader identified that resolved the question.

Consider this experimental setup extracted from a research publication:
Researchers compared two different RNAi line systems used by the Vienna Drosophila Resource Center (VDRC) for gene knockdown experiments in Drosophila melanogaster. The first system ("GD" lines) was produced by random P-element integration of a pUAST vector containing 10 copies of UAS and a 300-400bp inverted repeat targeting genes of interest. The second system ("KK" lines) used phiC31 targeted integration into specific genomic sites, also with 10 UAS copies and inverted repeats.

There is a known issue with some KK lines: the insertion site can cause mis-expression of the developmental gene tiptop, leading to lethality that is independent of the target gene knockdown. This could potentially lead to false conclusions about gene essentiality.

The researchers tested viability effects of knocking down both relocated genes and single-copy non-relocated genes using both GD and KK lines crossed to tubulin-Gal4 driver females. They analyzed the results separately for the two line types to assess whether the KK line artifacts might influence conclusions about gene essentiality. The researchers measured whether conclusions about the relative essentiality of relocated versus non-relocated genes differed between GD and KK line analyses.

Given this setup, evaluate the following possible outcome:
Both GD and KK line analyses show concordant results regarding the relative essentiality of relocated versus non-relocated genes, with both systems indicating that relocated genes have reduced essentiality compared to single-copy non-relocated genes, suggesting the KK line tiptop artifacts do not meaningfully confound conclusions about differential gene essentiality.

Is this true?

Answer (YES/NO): NO